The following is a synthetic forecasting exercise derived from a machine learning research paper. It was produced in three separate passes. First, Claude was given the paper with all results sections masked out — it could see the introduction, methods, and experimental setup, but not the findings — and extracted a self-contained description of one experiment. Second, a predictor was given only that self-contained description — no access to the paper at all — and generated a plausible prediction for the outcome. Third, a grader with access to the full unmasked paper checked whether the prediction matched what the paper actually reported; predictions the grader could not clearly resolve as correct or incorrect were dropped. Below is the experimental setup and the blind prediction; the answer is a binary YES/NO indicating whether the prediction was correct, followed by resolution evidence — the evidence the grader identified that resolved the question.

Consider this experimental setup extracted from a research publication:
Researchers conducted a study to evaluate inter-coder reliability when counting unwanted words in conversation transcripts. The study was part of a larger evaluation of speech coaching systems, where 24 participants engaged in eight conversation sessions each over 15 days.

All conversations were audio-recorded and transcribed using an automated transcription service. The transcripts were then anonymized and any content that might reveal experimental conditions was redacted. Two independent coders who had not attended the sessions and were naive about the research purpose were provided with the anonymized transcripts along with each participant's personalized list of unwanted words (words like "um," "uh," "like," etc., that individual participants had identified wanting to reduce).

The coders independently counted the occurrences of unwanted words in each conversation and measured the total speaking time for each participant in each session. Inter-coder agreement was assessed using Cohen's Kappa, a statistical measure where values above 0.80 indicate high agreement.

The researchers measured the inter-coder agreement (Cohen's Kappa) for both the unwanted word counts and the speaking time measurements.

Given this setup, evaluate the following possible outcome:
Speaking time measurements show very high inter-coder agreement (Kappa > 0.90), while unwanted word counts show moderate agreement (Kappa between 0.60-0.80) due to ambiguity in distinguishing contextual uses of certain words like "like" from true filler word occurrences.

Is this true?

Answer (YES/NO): NO